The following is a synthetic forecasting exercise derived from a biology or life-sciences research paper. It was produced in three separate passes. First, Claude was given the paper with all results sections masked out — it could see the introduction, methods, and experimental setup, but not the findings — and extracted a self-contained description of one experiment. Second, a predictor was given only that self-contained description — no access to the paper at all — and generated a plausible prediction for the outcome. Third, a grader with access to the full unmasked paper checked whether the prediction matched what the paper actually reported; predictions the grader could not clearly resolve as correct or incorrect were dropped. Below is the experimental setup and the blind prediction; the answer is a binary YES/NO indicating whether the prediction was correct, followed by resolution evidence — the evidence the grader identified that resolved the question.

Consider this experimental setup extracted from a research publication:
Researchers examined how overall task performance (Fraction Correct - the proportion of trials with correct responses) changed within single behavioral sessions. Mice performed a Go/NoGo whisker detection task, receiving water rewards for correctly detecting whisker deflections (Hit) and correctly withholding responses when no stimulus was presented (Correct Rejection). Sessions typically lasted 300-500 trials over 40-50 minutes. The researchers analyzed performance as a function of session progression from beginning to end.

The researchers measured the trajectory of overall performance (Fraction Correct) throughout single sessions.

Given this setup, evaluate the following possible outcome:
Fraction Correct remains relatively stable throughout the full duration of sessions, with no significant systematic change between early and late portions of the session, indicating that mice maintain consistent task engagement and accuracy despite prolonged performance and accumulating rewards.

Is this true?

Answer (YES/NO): NO